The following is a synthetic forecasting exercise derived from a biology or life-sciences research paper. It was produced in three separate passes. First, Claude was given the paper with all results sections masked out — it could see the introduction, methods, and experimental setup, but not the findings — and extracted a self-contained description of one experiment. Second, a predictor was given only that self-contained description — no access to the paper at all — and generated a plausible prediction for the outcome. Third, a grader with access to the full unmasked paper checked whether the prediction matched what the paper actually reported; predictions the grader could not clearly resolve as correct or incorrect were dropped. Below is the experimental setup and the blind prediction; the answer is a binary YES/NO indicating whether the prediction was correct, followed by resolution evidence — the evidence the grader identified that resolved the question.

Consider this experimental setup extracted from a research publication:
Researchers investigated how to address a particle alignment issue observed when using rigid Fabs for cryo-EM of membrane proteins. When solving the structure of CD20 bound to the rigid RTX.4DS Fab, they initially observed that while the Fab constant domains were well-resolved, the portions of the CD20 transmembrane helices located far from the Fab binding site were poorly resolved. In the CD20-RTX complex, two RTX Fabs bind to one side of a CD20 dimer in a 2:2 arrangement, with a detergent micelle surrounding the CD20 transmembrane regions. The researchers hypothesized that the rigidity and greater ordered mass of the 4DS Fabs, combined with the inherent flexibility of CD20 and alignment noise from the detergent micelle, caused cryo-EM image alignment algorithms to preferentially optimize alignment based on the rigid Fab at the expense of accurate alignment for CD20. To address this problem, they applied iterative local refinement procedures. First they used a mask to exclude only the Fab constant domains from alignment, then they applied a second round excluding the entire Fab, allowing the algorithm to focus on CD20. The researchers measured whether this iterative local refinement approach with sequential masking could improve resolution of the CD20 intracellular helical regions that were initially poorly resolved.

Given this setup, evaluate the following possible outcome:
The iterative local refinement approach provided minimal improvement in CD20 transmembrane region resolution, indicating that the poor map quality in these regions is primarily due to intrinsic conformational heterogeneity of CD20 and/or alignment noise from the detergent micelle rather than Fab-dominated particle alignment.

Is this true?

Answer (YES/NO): NO